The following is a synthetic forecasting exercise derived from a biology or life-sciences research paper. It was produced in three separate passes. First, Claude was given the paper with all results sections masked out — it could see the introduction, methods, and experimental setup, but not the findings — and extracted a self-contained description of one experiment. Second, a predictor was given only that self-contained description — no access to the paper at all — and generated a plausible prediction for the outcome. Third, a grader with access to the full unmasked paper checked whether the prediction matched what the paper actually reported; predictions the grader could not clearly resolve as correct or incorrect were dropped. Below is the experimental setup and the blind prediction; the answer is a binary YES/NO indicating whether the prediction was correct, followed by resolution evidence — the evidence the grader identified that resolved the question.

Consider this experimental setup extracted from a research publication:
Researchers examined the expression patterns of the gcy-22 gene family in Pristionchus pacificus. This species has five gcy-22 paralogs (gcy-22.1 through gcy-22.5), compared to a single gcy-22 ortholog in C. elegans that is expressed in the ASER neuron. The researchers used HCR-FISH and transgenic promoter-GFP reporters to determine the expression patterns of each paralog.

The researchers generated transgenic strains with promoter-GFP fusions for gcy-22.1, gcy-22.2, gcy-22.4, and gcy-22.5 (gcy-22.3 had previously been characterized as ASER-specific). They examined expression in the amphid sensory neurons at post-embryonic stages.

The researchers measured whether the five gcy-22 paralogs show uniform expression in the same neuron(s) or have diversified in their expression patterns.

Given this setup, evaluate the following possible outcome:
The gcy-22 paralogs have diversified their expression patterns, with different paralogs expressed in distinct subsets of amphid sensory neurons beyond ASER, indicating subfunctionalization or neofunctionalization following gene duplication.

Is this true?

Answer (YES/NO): NO